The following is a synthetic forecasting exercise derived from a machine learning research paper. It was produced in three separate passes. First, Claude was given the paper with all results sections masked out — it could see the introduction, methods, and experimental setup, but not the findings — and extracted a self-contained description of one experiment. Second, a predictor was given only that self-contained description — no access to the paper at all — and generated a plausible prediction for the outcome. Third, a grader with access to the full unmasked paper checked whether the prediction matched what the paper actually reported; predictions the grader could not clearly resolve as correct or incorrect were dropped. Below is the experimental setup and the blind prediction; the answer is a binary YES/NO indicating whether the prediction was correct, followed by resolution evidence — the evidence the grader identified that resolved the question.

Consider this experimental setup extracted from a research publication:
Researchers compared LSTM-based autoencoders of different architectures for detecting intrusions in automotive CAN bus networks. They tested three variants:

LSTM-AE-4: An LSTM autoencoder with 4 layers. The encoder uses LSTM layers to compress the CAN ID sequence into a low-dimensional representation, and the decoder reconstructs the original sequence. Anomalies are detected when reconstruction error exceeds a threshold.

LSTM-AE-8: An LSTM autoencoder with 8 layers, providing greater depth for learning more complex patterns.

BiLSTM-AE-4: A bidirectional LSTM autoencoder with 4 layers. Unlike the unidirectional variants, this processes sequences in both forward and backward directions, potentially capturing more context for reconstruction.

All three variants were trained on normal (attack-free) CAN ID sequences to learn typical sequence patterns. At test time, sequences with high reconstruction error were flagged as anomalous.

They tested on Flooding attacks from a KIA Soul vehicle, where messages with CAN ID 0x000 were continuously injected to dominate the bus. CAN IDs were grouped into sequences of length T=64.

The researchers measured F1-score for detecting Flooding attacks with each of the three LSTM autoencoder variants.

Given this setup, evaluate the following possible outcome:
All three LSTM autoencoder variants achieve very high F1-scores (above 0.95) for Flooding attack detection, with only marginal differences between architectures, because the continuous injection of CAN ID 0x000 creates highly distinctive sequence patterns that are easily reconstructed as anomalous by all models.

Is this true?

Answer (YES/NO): NO